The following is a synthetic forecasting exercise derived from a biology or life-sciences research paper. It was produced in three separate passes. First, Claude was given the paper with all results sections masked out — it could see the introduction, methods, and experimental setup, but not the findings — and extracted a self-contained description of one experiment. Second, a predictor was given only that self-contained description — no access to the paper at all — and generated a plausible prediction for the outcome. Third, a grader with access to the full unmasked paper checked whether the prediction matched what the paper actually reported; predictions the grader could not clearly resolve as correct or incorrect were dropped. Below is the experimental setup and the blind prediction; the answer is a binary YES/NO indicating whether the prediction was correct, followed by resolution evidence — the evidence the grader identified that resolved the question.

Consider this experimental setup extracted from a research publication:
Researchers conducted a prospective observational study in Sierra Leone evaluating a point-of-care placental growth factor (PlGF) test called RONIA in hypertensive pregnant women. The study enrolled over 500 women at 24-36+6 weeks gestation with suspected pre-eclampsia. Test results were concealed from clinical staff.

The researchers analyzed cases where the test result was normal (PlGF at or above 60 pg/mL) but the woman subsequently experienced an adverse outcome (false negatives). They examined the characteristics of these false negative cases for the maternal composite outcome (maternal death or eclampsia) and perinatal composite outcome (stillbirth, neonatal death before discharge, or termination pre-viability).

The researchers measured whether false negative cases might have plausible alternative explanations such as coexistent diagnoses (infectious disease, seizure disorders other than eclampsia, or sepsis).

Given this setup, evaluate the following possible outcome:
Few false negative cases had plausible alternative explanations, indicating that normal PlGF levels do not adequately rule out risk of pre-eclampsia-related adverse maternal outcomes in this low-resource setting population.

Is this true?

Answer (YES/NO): NO